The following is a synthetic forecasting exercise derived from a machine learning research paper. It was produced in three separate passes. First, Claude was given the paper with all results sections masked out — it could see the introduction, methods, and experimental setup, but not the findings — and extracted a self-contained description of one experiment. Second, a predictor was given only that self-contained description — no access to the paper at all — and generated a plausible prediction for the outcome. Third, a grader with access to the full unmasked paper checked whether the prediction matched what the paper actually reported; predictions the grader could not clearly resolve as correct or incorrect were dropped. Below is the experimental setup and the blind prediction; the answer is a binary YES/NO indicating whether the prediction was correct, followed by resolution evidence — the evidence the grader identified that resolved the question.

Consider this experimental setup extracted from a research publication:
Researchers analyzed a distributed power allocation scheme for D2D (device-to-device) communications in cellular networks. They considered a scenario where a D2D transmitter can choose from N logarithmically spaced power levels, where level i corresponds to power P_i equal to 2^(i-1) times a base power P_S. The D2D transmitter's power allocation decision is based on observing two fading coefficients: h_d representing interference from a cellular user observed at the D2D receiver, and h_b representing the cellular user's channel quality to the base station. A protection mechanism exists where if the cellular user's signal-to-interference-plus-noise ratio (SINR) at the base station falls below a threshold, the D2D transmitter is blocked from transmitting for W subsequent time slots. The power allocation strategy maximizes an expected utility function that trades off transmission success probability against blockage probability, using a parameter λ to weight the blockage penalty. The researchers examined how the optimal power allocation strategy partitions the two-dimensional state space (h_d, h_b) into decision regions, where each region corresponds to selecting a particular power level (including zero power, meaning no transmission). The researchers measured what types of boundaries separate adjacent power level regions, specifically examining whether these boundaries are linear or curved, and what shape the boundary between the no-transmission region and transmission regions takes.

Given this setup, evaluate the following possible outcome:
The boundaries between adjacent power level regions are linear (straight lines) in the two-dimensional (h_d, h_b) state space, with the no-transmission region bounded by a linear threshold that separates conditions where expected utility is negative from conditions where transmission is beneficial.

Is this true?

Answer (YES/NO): NO